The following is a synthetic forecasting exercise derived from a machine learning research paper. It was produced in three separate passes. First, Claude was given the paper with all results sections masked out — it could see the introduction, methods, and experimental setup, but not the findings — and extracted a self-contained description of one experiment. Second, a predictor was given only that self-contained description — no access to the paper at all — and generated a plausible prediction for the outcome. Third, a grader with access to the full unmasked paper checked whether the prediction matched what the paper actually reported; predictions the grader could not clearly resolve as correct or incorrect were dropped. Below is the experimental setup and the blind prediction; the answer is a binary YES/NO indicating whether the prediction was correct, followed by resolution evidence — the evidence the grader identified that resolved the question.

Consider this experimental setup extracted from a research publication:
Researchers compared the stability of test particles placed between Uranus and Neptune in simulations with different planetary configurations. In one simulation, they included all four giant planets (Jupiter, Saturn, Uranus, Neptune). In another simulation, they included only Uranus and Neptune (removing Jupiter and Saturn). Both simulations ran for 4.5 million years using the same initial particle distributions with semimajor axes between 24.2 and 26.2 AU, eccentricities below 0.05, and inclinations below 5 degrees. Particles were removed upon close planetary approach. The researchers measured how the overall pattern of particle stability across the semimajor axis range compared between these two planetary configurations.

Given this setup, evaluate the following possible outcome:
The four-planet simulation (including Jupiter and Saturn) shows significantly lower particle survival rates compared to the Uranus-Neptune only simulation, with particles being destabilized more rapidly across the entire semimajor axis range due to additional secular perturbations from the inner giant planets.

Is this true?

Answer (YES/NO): NO